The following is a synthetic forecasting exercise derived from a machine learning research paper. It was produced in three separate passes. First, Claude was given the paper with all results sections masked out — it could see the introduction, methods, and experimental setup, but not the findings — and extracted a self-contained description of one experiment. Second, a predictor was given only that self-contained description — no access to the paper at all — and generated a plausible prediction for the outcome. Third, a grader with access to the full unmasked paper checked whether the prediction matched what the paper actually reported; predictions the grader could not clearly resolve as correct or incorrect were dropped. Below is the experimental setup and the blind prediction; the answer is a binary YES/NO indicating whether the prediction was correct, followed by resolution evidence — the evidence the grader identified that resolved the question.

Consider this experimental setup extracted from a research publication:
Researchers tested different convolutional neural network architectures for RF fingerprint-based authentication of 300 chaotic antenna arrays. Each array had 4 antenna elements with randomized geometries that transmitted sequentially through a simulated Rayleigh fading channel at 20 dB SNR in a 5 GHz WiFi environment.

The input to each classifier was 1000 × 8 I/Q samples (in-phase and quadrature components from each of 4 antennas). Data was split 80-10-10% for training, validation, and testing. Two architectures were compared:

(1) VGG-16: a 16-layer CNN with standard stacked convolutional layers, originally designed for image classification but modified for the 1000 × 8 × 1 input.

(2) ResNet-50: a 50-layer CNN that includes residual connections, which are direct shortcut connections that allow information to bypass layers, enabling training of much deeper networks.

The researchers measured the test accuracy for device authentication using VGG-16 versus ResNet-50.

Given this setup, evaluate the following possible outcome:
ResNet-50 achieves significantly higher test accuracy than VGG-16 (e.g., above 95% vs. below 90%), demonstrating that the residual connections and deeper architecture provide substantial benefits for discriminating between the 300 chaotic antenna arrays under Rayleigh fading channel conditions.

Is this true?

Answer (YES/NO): NO